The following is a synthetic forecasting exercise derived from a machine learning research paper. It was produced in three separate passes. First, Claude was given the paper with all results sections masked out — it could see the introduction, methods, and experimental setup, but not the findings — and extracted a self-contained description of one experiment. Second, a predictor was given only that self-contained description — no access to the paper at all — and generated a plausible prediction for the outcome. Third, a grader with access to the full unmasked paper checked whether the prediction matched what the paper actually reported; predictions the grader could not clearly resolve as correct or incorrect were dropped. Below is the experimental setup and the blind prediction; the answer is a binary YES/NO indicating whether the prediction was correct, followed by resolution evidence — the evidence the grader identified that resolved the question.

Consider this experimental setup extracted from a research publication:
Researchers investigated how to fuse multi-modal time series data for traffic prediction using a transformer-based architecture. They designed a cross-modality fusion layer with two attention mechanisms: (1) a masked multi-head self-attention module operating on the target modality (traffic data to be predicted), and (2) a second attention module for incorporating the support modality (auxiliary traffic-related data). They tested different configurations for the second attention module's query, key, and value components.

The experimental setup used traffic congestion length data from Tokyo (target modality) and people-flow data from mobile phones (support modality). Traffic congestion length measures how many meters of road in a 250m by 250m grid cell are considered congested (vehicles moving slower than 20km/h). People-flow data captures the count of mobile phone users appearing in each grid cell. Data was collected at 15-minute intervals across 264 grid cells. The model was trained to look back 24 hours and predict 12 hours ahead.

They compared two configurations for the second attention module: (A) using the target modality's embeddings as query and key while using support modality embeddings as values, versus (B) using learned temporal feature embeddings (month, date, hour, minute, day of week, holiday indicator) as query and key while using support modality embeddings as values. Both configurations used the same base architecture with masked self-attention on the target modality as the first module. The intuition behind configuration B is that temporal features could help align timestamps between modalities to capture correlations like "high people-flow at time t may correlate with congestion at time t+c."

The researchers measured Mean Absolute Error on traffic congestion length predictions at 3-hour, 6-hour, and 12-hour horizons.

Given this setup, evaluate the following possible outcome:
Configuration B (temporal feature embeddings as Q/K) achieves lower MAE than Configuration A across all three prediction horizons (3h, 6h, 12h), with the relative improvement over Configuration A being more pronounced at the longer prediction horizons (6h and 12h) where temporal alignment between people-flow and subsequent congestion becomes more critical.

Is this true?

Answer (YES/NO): NO